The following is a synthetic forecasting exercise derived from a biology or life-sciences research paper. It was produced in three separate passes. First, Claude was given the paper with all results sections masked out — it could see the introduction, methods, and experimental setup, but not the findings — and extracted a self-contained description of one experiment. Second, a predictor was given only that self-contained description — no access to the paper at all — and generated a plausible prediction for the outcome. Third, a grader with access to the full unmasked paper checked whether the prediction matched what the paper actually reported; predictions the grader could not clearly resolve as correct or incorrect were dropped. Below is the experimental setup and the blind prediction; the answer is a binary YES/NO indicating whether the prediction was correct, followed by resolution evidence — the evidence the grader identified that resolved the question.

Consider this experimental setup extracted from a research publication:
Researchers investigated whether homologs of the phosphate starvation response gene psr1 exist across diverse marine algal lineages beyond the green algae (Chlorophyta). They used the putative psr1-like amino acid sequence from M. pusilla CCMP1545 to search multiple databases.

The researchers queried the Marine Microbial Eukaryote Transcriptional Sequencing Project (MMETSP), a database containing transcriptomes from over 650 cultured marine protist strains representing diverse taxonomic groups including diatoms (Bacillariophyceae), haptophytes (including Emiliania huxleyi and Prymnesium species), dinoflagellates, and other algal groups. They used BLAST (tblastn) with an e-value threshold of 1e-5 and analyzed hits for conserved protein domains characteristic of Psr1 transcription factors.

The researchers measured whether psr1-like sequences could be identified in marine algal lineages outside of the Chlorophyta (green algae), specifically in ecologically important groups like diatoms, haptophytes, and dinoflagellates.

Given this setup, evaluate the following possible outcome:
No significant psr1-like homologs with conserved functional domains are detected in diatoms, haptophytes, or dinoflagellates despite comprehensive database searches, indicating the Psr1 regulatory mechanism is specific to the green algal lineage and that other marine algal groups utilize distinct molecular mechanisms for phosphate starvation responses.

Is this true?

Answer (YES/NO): NO